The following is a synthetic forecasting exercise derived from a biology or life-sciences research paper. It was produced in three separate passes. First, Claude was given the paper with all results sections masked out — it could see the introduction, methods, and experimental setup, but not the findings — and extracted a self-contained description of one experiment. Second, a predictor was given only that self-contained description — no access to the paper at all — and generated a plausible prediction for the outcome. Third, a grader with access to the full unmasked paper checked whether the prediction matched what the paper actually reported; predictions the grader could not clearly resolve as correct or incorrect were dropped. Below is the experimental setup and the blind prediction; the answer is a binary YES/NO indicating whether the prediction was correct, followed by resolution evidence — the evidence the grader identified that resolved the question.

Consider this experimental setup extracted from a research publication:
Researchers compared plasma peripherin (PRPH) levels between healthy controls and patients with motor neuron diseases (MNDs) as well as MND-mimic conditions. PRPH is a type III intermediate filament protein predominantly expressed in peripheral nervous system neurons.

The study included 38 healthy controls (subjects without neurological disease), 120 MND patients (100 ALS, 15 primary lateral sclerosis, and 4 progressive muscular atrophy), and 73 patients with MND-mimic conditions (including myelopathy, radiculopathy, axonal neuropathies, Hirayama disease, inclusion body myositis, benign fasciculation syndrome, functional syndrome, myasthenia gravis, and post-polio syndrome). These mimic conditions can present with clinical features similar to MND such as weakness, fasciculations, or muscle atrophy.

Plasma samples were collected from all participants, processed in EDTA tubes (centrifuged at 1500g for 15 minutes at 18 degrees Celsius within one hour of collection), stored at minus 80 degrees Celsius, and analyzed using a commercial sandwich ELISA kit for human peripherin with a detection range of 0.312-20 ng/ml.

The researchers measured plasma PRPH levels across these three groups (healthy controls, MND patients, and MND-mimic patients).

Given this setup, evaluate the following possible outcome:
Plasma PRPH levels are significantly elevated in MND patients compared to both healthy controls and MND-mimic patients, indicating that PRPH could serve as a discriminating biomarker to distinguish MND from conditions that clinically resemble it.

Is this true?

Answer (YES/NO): YES